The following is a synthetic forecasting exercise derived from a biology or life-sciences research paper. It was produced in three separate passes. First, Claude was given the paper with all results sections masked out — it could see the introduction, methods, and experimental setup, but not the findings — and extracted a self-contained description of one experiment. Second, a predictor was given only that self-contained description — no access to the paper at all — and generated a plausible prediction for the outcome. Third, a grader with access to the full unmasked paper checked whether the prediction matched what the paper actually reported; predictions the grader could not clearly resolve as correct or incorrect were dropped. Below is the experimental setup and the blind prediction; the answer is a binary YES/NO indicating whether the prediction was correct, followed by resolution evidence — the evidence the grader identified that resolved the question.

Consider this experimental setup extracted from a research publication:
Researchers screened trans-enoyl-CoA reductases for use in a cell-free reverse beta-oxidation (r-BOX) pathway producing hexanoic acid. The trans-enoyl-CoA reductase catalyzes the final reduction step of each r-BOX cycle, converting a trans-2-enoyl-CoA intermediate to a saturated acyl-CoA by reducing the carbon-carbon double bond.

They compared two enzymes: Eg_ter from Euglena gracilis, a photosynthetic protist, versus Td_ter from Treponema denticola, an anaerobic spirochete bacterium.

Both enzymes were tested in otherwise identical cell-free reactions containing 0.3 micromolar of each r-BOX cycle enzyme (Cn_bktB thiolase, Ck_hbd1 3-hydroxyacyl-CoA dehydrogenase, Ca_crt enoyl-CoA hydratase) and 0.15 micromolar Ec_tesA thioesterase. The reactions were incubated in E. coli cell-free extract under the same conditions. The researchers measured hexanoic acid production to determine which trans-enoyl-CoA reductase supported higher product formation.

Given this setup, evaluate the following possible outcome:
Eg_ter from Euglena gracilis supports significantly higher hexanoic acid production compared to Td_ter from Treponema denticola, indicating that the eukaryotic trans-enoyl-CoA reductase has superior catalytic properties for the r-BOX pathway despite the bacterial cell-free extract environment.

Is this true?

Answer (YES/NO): NO